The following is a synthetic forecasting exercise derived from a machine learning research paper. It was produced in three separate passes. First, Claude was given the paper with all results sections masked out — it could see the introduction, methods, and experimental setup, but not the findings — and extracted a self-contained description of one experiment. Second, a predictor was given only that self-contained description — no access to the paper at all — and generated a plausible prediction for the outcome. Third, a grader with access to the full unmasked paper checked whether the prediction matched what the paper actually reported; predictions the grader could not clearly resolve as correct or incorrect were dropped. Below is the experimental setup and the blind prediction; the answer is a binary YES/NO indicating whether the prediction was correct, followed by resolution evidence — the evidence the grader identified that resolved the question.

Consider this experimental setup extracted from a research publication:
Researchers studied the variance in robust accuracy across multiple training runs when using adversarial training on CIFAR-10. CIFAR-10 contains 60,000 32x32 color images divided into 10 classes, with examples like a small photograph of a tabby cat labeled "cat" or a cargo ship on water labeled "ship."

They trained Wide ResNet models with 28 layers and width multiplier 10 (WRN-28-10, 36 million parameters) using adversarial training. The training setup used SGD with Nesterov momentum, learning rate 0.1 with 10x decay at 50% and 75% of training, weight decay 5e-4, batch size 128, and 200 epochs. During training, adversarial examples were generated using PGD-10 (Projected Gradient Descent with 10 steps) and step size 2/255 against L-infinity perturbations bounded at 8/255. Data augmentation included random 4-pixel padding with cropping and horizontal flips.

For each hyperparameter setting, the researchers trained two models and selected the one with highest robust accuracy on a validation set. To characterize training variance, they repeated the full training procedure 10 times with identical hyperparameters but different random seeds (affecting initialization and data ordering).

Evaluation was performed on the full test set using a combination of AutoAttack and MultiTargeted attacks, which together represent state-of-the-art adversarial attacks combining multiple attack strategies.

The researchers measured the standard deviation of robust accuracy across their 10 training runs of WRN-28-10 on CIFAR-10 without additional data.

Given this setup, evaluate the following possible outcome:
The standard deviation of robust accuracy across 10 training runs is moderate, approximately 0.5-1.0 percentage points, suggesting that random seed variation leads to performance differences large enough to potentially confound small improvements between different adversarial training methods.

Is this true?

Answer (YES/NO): NO